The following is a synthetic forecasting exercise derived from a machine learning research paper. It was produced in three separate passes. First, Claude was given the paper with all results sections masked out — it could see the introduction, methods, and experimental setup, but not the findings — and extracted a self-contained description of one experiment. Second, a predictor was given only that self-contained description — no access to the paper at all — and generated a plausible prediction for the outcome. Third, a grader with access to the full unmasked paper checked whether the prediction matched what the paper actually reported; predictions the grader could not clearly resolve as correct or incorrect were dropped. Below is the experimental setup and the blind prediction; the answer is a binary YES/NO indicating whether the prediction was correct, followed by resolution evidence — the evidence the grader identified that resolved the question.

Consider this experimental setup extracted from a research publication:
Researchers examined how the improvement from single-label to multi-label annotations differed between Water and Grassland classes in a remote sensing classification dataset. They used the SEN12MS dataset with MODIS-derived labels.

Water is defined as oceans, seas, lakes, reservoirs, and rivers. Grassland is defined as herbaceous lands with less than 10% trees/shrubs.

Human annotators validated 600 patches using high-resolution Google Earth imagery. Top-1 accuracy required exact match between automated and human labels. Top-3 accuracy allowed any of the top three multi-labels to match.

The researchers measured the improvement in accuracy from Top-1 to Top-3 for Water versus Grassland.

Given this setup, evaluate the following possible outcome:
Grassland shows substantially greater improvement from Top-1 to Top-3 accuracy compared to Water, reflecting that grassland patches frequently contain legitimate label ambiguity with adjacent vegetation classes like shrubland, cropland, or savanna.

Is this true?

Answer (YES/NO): YES